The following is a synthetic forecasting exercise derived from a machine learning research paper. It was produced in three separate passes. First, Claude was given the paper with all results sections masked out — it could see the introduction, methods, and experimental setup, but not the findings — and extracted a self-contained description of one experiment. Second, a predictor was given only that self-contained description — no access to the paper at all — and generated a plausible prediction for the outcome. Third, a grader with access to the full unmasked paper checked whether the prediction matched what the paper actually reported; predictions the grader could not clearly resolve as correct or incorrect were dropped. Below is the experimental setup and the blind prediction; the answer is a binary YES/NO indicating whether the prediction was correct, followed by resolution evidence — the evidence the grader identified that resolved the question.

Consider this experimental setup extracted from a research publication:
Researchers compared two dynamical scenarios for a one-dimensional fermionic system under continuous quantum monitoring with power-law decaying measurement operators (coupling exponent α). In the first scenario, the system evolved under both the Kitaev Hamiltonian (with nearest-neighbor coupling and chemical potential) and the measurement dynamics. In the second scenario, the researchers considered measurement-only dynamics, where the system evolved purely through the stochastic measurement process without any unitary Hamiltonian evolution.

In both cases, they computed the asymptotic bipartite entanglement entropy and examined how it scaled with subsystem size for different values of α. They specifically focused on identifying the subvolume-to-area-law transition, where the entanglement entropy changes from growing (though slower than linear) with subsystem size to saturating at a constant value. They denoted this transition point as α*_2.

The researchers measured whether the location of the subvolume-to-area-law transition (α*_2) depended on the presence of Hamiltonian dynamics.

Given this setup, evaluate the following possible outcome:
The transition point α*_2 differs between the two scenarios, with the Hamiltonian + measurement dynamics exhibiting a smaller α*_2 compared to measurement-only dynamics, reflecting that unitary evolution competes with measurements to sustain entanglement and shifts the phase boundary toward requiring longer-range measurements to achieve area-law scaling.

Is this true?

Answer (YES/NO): NO